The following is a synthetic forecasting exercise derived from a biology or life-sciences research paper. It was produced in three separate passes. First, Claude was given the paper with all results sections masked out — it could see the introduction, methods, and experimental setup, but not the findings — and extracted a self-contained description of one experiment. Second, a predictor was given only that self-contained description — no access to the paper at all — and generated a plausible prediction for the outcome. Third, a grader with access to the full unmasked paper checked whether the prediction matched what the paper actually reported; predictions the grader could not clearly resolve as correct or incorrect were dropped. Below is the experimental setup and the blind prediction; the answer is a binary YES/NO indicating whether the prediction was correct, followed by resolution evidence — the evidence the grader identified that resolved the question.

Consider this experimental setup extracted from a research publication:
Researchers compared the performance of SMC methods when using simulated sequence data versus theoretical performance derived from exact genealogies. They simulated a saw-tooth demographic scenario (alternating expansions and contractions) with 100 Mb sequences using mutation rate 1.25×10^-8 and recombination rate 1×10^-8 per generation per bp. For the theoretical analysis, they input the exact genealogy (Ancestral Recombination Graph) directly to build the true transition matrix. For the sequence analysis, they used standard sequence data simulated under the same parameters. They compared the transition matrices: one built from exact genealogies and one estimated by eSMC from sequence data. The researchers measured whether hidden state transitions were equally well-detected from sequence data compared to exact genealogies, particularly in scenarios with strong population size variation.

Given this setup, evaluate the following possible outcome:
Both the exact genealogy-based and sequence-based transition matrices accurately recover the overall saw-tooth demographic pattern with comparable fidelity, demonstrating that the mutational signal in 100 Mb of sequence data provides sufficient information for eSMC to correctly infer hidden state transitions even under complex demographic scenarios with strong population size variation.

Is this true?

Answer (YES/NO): NO